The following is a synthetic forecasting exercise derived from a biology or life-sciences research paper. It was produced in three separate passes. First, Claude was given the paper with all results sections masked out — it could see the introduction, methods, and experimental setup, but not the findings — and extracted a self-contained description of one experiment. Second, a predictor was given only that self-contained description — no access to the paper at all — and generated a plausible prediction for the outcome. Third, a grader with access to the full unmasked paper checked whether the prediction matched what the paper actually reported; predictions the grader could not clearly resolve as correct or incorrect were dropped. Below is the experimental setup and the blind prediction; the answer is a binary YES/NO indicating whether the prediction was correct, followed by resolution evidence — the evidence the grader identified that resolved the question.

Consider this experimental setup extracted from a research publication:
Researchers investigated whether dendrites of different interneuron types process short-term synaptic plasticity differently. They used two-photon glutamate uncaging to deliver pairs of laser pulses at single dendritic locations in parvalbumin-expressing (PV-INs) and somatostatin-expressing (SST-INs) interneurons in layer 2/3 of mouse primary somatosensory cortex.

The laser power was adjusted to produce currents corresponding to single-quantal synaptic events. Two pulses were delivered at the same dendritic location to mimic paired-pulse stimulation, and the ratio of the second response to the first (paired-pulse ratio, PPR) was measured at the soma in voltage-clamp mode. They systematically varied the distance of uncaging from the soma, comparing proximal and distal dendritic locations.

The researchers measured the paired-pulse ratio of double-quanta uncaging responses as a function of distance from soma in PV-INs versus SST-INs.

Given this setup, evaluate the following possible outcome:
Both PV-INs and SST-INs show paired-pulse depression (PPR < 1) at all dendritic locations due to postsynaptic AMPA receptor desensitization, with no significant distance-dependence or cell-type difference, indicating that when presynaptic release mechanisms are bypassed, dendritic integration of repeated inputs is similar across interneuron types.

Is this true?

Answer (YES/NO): NO